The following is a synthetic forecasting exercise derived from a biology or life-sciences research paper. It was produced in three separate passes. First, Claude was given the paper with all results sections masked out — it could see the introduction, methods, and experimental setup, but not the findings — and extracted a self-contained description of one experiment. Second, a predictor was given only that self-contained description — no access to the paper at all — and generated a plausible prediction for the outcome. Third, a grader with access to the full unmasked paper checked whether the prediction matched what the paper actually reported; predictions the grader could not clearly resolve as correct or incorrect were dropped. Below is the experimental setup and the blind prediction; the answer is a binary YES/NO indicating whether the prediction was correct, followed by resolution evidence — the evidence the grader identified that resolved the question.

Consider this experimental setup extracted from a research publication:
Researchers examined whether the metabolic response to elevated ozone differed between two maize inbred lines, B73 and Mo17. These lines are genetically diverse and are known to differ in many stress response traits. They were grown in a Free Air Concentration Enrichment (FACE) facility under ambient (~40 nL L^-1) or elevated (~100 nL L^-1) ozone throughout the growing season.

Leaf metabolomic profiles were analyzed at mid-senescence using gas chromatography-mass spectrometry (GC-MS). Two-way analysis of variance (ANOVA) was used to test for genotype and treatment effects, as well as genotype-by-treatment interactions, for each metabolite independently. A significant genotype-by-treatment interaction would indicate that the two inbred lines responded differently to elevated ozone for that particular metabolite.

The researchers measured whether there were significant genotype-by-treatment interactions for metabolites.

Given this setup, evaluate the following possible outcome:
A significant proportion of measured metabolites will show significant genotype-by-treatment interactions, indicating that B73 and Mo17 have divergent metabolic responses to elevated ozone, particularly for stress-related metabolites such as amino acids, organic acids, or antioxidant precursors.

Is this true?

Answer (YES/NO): NO